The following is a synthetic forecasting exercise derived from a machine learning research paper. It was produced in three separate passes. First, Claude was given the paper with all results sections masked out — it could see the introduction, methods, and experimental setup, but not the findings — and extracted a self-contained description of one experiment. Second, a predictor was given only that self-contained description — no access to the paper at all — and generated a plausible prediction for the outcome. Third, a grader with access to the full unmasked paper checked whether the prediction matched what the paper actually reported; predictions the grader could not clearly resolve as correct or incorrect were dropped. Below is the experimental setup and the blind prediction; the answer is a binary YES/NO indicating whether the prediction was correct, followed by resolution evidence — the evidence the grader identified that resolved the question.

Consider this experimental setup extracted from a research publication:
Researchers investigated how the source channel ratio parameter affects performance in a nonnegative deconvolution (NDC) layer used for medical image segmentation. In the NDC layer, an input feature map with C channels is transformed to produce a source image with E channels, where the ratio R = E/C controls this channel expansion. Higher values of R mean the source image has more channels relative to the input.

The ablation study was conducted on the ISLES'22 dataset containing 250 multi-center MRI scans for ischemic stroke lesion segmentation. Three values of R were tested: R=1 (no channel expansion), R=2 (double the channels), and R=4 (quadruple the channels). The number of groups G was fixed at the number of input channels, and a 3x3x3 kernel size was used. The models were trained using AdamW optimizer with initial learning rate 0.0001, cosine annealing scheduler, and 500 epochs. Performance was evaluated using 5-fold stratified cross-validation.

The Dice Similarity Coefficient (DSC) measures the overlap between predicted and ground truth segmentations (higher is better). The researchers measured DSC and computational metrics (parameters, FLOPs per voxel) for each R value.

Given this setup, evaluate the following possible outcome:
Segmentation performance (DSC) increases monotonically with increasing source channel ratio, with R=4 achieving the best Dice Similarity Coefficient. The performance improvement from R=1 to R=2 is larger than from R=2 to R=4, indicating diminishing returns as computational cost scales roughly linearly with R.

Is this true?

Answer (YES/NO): NO